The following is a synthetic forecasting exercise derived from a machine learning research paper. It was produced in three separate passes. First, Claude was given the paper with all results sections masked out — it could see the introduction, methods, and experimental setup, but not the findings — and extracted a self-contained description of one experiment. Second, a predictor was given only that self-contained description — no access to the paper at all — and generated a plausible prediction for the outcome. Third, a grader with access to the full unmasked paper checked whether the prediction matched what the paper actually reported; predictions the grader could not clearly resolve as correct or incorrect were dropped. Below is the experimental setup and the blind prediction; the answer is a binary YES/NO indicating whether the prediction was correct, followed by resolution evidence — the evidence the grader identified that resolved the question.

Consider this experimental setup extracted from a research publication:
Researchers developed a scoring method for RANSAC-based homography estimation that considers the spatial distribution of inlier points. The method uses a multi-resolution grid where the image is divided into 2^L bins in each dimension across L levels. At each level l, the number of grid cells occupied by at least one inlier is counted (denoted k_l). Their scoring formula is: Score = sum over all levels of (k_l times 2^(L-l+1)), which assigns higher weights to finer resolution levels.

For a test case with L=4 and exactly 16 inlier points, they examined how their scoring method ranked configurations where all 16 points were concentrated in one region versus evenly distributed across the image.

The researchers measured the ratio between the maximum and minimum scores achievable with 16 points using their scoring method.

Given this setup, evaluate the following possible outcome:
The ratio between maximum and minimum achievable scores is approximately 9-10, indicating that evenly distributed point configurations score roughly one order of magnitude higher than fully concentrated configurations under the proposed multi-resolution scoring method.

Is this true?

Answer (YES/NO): NO